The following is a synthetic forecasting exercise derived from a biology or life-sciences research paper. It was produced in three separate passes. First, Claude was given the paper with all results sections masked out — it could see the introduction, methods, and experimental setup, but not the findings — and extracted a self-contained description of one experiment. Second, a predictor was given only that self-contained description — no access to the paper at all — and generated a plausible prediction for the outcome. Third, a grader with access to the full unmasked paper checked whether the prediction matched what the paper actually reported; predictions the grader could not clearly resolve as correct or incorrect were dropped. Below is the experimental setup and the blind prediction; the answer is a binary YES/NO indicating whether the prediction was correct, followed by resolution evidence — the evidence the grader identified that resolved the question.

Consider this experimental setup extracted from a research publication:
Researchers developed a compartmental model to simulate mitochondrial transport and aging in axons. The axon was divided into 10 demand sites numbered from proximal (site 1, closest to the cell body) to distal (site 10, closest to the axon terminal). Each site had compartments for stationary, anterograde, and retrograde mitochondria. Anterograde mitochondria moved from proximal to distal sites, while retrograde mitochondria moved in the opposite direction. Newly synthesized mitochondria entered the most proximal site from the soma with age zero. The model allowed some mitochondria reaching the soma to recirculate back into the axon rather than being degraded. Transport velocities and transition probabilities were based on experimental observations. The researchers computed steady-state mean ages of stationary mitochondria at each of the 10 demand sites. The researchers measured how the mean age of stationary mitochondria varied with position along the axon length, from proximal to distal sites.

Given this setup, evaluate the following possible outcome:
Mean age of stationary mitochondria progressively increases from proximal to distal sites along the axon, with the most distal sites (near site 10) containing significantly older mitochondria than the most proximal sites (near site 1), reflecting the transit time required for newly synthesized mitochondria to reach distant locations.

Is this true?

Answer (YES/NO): YES